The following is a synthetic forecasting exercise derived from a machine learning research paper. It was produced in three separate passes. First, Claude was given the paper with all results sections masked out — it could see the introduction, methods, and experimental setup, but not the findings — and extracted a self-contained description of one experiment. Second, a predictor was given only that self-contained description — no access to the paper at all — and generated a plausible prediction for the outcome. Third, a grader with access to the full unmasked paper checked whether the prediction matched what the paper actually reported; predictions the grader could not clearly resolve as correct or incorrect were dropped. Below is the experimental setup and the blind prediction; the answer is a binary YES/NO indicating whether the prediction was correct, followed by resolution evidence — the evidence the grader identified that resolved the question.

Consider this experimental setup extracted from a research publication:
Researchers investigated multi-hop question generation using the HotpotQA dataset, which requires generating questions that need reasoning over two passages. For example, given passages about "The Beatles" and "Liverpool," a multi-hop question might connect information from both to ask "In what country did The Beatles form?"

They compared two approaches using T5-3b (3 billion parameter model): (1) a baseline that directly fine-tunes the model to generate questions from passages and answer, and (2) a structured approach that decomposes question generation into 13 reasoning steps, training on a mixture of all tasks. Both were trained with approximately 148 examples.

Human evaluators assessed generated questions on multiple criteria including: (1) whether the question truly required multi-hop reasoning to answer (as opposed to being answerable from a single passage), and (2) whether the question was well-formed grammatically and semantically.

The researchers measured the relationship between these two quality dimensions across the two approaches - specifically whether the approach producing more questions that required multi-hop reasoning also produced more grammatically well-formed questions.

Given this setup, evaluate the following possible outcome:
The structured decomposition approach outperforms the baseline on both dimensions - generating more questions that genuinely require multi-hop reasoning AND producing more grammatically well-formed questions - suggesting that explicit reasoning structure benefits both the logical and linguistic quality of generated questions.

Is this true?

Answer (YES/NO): NO